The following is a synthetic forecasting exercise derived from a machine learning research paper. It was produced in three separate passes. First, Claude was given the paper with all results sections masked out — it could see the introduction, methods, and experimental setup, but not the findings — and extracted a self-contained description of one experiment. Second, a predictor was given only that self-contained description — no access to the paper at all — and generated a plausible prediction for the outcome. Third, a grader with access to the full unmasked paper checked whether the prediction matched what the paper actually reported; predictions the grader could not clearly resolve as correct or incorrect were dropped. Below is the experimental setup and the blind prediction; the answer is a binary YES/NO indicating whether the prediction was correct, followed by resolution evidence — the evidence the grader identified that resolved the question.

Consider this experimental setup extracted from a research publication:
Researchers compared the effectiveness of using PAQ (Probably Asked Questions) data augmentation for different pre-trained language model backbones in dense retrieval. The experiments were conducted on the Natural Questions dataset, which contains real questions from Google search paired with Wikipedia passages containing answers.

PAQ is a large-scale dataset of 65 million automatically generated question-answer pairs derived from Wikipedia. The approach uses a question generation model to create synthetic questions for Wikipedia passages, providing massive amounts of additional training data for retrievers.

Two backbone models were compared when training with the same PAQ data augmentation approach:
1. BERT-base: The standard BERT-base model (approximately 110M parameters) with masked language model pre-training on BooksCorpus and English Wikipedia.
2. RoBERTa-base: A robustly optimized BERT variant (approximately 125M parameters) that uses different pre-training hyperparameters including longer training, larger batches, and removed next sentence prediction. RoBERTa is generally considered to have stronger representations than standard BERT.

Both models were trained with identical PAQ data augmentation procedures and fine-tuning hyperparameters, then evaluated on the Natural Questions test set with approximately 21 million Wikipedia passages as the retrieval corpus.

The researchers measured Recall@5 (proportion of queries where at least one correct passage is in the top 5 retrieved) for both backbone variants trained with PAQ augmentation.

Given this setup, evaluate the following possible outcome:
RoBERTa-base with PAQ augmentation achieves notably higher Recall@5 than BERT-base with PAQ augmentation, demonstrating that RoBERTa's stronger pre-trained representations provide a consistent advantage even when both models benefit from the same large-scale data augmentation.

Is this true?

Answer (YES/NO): NO